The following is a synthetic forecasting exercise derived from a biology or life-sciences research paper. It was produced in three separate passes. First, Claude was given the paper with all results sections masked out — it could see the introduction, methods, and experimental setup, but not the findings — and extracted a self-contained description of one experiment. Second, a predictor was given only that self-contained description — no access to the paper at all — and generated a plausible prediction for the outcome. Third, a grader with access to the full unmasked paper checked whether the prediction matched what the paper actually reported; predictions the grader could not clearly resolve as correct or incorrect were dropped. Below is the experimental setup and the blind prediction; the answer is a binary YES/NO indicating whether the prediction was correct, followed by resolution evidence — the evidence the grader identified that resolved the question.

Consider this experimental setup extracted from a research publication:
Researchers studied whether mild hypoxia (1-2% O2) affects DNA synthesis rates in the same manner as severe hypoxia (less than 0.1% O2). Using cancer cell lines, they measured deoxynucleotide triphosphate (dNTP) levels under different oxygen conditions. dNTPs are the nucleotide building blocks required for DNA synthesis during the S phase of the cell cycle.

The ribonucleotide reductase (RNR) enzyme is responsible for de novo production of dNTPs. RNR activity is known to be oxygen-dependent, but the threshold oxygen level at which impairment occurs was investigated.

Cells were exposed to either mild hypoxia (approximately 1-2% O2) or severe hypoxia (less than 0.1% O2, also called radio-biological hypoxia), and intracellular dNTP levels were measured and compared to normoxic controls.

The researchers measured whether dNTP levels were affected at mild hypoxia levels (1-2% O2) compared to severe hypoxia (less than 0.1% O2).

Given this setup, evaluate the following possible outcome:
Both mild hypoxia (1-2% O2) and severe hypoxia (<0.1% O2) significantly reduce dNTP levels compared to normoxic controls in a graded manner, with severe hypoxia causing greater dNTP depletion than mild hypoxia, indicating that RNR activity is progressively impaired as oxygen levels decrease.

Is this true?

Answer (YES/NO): NO